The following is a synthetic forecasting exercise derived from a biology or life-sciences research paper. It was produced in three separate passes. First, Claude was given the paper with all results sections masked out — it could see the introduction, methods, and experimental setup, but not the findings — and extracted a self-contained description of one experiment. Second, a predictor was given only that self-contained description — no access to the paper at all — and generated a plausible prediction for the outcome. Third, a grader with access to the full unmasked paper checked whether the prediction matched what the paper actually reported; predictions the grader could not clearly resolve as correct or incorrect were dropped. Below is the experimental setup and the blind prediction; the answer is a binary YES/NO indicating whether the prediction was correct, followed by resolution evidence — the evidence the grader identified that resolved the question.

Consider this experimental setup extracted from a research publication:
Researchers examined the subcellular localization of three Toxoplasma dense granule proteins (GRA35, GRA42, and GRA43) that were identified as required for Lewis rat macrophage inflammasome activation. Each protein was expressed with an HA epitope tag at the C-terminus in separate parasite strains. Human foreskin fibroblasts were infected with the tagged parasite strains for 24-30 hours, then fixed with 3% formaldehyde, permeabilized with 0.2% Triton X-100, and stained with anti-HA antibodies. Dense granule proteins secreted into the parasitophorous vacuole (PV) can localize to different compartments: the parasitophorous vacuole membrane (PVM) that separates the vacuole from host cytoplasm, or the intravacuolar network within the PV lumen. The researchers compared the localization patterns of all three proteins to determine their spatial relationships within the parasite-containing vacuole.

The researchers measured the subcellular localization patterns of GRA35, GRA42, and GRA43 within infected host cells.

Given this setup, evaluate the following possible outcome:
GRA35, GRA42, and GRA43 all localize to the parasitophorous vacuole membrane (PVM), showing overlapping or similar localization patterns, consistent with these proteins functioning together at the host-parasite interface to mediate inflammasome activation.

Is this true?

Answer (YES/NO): NO